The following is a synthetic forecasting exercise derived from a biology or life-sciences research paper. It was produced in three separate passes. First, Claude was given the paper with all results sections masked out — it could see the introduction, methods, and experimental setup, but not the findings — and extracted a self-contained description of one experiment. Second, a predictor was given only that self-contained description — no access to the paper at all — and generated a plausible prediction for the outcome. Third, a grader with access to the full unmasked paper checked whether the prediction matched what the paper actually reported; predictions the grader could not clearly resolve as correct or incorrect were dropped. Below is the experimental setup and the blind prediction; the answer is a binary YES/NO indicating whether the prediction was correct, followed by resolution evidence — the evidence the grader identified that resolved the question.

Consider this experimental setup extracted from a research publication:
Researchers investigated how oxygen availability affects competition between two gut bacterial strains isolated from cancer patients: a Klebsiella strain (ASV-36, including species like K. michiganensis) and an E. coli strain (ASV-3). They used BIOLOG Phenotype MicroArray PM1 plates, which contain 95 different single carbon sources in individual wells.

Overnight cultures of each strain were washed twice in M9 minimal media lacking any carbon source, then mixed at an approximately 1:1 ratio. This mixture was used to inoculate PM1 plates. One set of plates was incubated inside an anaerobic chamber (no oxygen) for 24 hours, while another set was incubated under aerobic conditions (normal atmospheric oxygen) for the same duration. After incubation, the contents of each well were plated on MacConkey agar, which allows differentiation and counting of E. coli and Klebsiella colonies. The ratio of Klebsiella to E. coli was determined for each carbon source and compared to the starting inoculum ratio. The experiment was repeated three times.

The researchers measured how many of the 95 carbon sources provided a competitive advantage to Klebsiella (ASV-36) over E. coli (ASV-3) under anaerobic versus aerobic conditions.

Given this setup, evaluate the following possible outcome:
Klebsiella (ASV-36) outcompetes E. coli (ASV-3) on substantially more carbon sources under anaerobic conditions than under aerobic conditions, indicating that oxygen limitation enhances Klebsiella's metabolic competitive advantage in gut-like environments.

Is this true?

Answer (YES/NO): NO